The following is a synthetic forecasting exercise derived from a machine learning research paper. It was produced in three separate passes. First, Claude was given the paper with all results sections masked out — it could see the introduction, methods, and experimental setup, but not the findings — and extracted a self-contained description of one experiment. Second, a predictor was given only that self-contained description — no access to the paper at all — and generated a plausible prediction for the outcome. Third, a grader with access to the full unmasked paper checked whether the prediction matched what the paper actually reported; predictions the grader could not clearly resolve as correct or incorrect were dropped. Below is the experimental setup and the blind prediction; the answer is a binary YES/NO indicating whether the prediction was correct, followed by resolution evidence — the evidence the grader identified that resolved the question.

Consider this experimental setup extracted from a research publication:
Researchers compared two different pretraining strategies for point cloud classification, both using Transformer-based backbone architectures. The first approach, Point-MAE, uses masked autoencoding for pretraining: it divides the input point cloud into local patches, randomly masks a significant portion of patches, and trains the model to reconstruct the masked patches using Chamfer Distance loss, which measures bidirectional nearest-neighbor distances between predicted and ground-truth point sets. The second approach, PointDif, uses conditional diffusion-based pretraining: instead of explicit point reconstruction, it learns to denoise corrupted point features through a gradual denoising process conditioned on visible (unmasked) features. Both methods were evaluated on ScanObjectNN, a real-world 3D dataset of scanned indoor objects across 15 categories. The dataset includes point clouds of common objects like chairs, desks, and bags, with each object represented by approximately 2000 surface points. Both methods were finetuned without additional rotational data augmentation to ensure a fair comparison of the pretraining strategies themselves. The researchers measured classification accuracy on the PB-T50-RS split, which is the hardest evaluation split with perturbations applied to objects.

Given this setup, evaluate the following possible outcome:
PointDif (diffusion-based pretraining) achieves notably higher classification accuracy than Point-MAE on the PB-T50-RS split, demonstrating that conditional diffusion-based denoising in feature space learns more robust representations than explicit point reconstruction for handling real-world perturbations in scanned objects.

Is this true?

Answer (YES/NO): YES